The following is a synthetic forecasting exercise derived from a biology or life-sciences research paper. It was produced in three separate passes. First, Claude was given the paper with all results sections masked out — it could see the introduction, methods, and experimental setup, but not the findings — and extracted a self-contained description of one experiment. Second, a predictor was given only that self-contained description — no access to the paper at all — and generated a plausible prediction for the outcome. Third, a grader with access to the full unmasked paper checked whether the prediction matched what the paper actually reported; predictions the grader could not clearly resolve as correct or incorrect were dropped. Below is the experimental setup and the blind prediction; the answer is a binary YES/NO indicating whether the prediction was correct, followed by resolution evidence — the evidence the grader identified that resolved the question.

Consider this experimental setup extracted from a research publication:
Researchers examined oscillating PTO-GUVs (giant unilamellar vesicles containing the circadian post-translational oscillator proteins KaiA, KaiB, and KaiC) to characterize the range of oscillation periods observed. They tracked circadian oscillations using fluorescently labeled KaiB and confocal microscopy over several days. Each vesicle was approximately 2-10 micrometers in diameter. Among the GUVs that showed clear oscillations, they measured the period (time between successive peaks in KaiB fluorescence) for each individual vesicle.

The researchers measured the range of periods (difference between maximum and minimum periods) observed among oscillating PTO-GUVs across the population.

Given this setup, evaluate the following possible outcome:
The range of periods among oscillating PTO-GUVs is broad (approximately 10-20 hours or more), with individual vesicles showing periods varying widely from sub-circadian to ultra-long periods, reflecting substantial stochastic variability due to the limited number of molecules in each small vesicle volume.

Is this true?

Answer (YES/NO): NO